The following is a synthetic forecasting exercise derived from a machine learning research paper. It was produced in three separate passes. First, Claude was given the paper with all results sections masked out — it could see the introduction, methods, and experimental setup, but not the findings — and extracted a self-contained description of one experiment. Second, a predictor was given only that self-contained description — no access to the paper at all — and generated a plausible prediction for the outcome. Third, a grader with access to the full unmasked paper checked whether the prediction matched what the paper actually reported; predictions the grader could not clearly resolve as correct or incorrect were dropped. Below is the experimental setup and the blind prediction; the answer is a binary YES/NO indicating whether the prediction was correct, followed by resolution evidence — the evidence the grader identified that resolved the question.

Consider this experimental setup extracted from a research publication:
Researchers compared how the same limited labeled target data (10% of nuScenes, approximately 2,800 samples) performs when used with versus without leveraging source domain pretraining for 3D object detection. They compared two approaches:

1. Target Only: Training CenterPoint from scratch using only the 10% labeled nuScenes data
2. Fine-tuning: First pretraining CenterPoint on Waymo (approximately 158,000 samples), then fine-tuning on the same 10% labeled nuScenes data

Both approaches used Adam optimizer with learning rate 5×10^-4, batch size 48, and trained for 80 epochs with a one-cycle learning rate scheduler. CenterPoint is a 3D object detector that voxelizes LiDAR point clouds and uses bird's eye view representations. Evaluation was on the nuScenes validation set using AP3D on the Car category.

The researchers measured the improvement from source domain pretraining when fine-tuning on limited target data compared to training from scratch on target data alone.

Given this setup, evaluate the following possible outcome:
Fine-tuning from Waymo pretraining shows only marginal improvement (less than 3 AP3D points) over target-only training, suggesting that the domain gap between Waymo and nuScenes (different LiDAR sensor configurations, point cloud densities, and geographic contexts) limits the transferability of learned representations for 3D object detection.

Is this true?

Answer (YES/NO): NO